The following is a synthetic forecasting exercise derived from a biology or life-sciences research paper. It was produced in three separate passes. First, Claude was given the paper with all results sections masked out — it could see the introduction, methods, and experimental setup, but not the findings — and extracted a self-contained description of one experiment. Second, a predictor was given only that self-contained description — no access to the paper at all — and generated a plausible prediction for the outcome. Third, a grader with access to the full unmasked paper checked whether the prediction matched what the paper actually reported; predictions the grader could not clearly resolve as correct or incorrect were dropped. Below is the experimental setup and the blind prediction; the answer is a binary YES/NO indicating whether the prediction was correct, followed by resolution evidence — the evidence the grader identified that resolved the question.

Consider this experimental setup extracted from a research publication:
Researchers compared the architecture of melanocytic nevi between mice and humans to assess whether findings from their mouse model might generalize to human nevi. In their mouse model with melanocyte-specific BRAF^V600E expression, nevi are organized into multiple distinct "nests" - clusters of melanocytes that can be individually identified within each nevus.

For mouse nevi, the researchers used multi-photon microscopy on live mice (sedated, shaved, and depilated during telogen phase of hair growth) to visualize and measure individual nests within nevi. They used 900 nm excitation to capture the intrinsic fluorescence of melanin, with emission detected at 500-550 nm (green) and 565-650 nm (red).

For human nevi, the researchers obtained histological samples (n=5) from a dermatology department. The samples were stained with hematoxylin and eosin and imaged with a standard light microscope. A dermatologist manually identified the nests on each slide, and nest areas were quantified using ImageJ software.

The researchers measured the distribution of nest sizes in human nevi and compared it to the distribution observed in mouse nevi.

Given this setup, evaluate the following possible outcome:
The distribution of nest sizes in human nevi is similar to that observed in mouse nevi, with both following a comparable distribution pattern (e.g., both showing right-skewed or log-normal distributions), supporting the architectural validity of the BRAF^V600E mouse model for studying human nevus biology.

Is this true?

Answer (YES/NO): YES